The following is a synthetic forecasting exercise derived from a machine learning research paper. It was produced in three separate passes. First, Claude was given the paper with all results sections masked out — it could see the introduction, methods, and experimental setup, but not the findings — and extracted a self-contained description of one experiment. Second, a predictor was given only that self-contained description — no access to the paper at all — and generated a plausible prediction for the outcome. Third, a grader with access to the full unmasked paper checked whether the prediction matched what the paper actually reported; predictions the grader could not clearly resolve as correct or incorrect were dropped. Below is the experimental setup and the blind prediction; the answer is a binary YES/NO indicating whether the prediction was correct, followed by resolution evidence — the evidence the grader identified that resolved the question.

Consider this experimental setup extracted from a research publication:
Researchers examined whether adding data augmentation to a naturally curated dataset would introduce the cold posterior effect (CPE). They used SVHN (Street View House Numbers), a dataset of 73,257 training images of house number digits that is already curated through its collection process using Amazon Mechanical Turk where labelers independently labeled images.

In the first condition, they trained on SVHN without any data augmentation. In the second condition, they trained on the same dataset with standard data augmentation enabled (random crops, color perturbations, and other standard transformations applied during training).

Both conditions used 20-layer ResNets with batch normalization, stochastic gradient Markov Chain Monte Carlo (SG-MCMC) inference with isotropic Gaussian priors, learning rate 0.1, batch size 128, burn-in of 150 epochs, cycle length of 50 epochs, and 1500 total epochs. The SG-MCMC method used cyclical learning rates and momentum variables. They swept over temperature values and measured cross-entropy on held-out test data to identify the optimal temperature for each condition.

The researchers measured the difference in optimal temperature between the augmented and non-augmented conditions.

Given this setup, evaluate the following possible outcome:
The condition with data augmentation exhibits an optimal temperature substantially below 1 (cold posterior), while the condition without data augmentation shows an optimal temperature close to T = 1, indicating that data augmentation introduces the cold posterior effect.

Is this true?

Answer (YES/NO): YES